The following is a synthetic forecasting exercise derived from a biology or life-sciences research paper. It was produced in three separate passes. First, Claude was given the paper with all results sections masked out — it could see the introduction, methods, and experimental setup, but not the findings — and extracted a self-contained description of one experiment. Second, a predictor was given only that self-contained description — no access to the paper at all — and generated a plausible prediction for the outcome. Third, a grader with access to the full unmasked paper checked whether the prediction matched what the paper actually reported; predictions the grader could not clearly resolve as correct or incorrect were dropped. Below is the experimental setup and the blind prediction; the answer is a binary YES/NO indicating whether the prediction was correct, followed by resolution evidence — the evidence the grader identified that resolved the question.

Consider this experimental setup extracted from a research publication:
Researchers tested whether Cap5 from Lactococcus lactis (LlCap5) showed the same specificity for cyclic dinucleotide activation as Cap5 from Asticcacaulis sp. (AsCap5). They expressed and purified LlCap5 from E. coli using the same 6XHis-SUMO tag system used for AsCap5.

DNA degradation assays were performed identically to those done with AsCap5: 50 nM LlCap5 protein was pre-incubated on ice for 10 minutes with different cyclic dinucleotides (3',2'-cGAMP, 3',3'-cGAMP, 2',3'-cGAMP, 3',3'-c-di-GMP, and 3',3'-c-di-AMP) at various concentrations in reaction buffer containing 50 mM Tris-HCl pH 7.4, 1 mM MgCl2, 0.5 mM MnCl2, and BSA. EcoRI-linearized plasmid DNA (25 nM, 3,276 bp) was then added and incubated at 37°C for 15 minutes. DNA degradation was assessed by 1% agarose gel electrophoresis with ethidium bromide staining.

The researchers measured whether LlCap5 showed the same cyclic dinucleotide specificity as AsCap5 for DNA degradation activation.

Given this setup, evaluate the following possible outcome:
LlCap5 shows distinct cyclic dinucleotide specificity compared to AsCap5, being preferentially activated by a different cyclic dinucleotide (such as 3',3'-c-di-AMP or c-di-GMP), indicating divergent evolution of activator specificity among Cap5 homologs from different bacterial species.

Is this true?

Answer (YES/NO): NO